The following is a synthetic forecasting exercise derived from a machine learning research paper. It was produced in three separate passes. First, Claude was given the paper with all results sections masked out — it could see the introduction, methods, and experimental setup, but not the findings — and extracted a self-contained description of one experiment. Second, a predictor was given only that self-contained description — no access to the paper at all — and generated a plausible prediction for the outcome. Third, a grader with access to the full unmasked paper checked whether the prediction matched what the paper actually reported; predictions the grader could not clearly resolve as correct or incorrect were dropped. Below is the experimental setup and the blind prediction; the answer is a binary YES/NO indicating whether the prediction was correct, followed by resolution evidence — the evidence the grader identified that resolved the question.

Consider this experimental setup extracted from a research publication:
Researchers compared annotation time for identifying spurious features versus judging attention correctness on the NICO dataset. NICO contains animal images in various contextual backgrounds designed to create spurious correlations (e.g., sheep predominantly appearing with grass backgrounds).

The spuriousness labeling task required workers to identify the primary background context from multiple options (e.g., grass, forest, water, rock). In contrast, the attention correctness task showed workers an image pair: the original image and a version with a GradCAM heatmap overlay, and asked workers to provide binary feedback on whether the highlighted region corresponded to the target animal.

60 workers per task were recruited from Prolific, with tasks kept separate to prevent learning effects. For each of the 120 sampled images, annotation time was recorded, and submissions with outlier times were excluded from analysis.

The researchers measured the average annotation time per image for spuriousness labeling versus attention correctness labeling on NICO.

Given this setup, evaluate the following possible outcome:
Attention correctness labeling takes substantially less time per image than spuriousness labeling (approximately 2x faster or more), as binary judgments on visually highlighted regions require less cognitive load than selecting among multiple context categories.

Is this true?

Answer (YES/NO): NO